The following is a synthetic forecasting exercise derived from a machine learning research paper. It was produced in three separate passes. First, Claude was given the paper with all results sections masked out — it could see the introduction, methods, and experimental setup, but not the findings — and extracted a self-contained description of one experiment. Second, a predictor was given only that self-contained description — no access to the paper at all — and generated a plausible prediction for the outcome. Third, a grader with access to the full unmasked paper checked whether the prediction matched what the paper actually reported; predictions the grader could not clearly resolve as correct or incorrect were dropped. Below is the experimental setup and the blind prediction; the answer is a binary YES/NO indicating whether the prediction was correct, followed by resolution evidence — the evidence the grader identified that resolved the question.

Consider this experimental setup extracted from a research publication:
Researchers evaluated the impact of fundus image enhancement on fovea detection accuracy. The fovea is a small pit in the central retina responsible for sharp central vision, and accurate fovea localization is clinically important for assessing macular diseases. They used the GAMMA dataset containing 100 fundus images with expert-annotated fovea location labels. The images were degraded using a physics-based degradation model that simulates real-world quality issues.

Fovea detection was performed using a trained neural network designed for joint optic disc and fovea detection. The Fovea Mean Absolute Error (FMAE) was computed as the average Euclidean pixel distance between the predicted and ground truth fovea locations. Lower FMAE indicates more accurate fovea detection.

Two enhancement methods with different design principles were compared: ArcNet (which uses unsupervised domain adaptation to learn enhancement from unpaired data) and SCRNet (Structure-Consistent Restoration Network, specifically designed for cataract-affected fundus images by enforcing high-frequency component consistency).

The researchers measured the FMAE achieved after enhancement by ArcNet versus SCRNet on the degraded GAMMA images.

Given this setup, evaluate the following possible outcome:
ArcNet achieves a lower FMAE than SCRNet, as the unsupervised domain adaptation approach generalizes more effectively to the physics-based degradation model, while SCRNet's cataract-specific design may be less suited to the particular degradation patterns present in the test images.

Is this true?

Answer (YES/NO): YES